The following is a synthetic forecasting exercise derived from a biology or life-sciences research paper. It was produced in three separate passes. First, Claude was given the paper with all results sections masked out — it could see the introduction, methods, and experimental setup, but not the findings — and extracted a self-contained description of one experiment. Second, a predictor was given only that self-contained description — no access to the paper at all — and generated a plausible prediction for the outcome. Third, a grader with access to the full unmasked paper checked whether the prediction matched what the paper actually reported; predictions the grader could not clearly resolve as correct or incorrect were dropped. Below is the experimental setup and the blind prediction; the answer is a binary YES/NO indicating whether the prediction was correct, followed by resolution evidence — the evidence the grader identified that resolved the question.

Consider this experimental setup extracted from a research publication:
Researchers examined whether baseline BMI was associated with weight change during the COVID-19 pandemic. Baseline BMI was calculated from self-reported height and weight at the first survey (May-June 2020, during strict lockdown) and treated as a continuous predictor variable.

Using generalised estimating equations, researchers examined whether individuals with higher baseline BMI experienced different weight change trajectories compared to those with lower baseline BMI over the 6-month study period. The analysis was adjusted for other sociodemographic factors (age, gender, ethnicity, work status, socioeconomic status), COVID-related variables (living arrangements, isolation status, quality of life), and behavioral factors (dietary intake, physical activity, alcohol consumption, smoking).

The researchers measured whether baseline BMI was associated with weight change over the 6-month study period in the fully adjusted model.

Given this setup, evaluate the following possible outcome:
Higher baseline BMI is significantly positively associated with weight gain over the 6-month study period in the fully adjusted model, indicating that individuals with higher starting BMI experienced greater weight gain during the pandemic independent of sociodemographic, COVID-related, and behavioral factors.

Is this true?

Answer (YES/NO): NO